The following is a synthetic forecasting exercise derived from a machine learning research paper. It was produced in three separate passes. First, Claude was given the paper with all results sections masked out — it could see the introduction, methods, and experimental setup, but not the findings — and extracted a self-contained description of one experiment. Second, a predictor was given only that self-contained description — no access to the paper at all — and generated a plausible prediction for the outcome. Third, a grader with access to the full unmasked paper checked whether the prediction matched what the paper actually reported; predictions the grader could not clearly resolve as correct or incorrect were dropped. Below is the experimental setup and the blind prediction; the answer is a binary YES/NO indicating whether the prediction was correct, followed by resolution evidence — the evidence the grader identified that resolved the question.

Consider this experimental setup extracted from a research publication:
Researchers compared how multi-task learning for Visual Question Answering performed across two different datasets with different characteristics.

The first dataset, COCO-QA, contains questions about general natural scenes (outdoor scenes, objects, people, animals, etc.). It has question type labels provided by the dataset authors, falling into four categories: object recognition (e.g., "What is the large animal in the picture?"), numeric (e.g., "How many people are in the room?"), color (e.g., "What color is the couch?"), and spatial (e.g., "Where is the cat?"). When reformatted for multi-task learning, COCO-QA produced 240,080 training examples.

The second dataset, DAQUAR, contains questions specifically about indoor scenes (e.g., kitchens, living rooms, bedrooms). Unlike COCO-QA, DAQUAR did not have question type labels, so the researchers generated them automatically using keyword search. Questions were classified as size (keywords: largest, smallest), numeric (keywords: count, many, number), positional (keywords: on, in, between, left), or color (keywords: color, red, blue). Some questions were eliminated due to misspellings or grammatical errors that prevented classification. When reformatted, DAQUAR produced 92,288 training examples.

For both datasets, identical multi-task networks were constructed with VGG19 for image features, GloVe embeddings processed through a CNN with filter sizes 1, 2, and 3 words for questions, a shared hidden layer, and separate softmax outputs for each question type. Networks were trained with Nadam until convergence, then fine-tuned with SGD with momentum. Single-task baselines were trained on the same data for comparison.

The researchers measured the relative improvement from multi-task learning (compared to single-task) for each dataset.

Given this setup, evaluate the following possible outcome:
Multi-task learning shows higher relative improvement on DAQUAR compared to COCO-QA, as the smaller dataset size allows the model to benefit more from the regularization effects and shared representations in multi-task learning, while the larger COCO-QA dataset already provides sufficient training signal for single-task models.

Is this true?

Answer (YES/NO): YES